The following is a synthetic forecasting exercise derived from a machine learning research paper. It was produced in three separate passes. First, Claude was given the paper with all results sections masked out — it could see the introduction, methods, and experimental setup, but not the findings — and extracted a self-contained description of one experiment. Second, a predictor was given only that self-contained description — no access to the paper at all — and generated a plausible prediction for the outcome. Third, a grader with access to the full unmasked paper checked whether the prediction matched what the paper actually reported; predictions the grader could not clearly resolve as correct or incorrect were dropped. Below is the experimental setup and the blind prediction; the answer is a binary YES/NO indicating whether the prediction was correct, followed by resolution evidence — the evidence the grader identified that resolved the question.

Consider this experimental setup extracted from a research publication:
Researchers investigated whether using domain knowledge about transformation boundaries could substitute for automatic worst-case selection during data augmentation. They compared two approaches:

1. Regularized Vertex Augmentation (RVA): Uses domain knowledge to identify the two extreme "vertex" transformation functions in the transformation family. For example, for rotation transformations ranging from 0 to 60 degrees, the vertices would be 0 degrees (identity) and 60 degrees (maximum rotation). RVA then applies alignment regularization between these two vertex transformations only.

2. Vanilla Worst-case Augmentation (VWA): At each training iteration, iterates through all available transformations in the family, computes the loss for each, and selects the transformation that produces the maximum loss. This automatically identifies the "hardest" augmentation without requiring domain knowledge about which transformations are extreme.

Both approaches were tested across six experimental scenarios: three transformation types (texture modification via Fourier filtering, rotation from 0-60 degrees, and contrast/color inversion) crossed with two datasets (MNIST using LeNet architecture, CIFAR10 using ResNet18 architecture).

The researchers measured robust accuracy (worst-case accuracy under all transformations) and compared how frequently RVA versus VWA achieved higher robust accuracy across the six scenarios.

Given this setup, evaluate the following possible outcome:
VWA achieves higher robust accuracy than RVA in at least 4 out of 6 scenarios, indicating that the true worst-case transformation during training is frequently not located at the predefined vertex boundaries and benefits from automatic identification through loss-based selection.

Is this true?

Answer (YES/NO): NO